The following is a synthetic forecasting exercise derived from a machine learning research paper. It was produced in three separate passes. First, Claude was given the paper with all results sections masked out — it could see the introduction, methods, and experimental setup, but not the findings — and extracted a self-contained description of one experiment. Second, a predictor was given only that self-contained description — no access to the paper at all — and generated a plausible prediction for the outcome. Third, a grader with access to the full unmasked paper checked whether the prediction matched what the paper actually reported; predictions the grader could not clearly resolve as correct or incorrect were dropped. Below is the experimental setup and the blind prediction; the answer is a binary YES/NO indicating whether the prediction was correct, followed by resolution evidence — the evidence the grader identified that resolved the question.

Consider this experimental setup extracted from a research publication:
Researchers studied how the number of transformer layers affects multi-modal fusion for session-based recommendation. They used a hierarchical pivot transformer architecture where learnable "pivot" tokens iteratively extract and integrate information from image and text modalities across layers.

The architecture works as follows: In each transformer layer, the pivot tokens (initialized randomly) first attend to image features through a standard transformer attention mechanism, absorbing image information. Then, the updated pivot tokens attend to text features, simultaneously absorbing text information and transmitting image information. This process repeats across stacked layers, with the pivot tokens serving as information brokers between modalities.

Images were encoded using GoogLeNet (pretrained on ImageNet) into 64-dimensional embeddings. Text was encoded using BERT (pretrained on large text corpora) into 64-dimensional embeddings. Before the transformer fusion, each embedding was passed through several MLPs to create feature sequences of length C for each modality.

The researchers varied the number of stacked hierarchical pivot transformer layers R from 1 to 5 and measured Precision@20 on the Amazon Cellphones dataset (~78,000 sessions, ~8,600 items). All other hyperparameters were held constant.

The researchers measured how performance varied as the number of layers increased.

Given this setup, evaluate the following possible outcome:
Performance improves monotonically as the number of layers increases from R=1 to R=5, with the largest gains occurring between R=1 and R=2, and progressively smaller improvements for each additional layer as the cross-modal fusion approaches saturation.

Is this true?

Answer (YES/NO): NO